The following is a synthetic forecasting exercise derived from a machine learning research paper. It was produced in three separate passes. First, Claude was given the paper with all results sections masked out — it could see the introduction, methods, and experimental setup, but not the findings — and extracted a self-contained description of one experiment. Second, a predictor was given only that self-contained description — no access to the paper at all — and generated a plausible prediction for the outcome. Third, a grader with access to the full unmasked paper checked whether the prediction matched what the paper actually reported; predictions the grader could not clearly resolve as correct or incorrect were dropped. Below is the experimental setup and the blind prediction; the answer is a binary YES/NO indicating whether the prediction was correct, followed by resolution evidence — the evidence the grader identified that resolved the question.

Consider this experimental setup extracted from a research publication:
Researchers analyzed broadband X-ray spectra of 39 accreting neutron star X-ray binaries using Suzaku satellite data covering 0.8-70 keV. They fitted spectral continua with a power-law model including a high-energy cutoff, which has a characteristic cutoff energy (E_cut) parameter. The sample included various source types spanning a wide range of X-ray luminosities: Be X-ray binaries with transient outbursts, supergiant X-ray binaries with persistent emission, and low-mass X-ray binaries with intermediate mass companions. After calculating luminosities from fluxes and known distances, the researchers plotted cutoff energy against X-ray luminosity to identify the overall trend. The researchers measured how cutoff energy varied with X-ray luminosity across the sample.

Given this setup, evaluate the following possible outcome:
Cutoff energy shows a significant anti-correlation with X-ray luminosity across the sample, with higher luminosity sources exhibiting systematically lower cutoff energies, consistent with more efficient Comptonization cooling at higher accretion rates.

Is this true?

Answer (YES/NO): NO